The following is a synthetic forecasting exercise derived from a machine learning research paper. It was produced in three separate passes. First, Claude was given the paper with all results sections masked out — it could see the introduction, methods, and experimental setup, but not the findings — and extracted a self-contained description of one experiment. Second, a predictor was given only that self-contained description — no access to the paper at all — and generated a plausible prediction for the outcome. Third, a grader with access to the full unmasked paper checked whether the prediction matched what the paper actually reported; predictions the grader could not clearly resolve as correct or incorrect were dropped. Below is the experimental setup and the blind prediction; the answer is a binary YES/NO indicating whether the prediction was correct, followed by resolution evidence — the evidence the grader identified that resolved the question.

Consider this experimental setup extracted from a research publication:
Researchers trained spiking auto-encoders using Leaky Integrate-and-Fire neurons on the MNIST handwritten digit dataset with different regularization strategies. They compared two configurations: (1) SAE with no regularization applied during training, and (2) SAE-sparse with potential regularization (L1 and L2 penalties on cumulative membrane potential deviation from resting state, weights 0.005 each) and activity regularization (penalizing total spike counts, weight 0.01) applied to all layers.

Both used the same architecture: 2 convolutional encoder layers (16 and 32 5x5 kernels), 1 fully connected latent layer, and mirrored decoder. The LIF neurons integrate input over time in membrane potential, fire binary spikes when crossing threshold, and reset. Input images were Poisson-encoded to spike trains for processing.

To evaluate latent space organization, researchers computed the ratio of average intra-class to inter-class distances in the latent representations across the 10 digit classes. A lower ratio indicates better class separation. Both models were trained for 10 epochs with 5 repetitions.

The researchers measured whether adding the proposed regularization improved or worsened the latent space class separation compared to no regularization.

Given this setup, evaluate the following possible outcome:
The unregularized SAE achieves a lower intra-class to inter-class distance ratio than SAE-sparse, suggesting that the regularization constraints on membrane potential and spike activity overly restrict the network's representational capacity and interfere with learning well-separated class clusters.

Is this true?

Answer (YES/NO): YES